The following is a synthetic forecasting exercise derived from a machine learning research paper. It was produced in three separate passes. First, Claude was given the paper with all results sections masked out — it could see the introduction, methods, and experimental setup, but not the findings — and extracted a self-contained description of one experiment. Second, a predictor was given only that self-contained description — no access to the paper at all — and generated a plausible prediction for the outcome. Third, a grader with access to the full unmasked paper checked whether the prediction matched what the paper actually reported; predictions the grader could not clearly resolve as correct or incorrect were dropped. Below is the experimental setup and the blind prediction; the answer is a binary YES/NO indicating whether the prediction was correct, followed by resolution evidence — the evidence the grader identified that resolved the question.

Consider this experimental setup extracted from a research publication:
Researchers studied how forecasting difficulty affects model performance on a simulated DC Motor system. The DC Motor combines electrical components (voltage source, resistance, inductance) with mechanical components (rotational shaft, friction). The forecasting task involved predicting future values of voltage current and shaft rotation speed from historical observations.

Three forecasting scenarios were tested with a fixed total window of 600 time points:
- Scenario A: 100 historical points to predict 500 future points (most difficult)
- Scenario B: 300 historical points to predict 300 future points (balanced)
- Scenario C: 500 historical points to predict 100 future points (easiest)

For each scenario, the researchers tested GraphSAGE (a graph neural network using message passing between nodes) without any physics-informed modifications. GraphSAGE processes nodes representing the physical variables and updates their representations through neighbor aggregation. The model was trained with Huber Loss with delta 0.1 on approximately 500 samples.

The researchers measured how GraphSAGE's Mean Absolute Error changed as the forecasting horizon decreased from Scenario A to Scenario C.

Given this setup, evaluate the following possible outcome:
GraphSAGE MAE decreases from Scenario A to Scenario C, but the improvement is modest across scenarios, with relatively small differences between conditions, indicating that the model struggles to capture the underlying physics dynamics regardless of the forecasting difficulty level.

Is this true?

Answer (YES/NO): NO